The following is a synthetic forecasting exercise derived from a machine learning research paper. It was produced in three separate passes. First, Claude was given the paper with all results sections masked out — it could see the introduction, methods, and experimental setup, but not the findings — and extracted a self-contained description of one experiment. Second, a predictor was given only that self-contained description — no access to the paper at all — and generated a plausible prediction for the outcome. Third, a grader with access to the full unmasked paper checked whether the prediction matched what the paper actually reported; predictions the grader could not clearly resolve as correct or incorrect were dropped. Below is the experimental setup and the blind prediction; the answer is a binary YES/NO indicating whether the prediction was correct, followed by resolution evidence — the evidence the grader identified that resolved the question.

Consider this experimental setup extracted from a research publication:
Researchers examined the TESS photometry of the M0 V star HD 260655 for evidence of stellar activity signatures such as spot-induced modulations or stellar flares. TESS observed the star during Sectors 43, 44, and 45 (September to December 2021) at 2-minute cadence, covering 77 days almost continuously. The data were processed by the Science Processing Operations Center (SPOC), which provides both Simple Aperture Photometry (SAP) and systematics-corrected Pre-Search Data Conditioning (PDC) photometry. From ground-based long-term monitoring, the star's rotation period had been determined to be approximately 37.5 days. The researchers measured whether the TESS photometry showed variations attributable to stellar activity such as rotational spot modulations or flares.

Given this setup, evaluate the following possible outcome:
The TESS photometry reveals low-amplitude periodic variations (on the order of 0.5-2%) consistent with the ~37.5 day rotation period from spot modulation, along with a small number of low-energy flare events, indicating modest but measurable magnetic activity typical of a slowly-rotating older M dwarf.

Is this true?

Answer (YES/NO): NO